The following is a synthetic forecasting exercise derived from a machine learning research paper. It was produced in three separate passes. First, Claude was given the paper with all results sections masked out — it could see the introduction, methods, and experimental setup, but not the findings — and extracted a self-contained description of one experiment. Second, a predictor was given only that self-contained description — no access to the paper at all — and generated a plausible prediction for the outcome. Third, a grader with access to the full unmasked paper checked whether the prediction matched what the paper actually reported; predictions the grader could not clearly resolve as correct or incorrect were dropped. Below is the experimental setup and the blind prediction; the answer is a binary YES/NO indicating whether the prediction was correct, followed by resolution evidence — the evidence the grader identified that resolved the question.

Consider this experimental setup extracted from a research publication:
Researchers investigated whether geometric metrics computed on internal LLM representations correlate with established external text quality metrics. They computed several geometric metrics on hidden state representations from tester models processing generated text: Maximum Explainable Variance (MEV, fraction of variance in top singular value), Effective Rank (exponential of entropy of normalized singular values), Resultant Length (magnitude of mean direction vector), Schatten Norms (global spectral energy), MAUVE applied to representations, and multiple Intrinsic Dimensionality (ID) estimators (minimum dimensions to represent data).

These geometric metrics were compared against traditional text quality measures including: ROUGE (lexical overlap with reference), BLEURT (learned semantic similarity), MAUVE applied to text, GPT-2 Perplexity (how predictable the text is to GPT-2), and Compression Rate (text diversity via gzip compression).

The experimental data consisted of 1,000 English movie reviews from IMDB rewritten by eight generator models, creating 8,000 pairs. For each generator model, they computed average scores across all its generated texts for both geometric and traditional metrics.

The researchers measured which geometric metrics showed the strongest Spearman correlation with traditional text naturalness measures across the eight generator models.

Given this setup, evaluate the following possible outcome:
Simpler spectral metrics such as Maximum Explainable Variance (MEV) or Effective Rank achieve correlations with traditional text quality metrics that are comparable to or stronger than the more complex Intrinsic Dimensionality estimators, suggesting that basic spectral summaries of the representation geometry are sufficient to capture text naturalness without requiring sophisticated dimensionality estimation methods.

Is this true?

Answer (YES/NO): YES